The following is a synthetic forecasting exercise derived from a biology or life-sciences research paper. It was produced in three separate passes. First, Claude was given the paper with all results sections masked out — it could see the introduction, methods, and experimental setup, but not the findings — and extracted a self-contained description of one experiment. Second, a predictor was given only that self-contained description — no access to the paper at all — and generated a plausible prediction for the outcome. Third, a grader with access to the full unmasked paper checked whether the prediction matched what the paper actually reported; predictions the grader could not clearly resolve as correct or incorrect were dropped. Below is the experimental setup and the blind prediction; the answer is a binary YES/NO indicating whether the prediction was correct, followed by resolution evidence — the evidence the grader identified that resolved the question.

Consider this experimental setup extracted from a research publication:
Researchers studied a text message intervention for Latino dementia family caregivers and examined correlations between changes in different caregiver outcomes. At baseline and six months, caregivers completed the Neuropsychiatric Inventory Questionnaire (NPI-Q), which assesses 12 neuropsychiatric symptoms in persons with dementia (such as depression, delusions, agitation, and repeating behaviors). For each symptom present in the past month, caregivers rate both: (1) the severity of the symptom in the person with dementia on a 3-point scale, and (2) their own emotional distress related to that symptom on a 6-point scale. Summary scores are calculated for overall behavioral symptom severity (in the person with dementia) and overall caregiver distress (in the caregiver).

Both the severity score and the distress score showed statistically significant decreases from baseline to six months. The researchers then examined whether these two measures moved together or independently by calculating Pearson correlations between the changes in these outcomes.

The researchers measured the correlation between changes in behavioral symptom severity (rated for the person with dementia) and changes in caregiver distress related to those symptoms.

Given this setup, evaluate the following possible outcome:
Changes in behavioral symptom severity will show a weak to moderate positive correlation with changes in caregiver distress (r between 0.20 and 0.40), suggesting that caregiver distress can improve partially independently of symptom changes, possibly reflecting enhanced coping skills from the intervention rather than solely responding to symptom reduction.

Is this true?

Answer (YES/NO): NO